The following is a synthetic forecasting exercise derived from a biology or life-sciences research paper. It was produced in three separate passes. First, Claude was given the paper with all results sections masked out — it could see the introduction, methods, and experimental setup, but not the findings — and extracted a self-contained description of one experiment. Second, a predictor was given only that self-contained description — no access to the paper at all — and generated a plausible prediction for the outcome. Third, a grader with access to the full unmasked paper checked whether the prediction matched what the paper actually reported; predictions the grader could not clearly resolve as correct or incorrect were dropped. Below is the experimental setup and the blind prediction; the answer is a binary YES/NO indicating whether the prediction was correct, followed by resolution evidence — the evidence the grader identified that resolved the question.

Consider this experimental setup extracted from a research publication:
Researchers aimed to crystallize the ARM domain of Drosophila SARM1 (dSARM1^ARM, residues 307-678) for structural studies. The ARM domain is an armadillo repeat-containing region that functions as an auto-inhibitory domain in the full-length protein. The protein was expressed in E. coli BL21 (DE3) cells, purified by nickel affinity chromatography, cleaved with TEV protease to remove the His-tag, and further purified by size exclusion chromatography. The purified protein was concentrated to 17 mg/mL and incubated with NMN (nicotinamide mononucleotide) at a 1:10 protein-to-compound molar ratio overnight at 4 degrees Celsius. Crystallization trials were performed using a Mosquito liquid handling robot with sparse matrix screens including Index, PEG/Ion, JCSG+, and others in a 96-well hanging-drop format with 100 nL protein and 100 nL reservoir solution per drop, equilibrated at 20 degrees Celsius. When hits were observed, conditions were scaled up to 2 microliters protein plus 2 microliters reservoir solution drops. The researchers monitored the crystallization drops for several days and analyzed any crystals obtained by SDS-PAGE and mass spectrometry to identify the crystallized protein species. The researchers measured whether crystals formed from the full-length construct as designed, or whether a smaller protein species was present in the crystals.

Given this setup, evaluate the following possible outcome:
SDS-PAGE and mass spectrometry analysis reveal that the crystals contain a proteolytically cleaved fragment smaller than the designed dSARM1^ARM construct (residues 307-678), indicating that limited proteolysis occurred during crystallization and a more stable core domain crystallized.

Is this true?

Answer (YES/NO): YES